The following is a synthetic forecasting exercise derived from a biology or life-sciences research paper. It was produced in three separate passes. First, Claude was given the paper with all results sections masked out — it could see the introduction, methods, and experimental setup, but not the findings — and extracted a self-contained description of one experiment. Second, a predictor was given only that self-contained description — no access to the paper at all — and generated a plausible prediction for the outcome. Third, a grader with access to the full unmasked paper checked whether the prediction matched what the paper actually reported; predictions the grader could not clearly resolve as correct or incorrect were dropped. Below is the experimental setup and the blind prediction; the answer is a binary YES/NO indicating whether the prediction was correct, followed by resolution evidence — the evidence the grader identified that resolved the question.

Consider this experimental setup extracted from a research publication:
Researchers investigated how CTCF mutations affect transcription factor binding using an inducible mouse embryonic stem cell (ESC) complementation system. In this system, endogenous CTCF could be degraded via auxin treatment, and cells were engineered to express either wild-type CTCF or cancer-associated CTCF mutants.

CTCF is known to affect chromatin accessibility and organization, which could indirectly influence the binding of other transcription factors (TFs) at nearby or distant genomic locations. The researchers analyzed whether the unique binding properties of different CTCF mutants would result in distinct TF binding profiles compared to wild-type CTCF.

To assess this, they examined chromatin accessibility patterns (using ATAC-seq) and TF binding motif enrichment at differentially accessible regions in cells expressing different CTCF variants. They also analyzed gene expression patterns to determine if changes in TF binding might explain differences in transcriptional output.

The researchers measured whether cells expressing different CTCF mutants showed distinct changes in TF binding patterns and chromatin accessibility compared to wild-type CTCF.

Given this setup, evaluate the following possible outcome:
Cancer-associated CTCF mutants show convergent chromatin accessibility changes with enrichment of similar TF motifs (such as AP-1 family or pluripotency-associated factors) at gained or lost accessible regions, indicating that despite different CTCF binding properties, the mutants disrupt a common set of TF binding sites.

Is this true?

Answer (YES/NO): NO